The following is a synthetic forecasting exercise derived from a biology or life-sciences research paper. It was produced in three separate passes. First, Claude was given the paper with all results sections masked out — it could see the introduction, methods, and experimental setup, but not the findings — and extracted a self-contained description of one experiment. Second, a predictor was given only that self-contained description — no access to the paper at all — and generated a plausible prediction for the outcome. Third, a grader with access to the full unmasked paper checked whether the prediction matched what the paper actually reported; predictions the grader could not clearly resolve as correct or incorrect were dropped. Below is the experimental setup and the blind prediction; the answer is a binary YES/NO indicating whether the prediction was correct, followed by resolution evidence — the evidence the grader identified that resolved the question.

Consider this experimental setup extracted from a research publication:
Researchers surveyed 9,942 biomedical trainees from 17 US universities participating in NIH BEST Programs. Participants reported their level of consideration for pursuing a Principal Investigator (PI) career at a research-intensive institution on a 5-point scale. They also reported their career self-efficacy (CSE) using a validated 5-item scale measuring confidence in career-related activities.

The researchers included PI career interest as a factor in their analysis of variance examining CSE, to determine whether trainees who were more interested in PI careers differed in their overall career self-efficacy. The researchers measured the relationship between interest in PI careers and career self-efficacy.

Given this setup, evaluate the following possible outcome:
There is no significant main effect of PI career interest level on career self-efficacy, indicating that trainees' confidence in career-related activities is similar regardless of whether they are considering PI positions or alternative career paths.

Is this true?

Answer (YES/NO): NO